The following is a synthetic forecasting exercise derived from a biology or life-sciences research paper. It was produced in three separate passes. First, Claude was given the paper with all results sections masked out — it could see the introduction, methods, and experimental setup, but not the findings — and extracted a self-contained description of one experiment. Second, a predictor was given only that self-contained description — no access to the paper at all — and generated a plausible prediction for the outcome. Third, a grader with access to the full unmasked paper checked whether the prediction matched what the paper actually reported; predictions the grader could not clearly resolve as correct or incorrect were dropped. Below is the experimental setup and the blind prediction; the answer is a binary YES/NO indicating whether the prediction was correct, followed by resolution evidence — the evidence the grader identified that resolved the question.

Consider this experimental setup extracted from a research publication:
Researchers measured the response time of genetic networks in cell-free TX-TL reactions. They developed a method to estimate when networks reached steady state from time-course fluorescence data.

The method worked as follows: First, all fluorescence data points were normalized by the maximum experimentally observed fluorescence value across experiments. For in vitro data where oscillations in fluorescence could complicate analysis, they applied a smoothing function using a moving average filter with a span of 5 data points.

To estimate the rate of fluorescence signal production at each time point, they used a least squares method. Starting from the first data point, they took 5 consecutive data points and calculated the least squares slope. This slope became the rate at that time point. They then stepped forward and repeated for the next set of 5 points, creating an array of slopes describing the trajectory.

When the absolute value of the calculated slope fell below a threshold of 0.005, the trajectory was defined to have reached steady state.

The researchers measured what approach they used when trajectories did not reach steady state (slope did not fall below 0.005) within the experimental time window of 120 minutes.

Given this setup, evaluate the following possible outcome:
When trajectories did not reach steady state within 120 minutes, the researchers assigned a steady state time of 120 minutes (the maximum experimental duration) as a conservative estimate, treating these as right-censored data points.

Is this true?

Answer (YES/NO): NO